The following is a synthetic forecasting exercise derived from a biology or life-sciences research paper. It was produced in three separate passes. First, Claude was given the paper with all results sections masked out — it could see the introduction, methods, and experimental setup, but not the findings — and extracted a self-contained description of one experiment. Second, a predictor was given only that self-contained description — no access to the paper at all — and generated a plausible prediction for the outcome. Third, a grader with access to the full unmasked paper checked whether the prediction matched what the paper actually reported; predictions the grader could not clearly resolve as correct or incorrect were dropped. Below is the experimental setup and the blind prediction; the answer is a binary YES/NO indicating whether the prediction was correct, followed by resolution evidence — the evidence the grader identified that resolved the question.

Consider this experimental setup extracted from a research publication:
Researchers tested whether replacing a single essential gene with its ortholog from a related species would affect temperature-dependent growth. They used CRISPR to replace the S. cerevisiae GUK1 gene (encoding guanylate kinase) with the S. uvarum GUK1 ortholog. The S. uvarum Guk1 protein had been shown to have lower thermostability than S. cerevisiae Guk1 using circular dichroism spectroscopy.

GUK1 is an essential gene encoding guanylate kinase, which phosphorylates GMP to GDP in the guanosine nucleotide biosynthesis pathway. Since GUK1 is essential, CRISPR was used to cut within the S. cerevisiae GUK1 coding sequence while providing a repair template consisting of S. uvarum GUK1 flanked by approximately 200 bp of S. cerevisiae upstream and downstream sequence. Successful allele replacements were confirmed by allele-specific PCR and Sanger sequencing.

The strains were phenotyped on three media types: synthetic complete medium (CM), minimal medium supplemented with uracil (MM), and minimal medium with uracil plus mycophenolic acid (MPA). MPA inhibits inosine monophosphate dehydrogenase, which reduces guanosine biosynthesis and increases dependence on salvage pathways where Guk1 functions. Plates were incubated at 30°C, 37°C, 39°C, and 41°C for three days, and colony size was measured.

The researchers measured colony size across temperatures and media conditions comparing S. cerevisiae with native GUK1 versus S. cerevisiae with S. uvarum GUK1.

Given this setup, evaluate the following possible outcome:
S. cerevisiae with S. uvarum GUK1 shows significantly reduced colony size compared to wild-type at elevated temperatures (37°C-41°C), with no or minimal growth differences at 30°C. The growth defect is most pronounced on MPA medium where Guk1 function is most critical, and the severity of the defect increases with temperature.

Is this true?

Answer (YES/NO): NO